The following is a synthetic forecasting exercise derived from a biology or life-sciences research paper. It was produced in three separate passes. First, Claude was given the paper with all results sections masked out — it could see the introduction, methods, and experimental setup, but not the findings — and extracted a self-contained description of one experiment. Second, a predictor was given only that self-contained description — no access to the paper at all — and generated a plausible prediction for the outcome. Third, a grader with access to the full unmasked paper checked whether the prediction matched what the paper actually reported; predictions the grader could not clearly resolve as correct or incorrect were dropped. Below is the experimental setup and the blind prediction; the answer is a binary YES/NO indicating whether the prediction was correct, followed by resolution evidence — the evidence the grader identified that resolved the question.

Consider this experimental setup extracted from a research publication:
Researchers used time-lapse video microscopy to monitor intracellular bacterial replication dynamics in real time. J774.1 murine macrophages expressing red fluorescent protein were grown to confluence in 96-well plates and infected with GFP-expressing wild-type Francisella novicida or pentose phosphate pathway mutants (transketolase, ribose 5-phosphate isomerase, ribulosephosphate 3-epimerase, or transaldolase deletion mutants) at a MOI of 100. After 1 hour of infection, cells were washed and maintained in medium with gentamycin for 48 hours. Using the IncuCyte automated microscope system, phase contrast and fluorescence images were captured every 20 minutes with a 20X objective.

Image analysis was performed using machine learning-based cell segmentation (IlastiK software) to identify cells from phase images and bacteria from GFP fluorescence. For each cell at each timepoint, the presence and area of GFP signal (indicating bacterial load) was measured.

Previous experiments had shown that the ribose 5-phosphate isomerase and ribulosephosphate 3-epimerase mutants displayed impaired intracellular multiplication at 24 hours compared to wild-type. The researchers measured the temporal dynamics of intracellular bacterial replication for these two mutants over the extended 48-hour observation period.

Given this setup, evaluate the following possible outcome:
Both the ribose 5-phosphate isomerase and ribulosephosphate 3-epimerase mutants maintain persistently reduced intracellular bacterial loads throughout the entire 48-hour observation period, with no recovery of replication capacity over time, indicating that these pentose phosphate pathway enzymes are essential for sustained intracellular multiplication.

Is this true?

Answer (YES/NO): NO